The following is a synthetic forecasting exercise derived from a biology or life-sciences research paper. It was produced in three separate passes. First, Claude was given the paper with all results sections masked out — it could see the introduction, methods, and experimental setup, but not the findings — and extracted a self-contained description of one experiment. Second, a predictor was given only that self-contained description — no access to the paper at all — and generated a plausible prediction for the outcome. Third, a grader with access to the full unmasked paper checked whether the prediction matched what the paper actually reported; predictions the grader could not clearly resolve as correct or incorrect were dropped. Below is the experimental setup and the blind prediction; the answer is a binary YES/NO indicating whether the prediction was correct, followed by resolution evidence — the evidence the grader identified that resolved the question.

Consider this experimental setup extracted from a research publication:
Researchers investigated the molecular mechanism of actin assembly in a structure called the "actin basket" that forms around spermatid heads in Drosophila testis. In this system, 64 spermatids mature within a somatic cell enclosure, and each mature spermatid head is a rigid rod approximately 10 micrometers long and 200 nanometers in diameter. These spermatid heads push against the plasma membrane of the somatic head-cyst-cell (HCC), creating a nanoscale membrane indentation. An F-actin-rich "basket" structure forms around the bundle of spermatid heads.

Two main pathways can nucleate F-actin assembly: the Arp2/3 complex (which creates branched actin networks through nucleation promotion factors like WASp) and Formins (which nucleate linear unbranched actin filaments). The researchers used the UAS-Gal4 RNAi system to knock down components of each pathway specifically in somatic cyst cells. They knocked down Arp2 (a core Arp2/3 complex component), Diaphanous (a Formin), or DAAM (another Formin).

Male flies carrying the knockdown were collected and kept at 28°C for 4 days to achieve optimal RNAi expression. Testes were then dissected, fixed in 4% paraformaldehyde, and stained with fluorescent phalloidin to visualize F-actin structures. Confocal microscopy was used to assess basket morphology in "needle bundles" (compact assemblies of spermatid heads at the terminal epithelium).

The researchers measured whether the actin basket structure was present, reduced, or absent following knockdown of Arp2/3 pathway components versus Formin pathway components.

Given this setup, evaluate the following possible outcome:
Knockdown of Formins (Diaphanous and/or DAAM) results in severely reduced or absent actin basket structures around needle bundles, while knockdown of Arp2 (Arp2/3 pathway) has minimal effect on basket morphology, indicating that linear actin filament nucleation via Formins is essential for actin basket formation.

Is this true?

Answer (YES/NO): YES